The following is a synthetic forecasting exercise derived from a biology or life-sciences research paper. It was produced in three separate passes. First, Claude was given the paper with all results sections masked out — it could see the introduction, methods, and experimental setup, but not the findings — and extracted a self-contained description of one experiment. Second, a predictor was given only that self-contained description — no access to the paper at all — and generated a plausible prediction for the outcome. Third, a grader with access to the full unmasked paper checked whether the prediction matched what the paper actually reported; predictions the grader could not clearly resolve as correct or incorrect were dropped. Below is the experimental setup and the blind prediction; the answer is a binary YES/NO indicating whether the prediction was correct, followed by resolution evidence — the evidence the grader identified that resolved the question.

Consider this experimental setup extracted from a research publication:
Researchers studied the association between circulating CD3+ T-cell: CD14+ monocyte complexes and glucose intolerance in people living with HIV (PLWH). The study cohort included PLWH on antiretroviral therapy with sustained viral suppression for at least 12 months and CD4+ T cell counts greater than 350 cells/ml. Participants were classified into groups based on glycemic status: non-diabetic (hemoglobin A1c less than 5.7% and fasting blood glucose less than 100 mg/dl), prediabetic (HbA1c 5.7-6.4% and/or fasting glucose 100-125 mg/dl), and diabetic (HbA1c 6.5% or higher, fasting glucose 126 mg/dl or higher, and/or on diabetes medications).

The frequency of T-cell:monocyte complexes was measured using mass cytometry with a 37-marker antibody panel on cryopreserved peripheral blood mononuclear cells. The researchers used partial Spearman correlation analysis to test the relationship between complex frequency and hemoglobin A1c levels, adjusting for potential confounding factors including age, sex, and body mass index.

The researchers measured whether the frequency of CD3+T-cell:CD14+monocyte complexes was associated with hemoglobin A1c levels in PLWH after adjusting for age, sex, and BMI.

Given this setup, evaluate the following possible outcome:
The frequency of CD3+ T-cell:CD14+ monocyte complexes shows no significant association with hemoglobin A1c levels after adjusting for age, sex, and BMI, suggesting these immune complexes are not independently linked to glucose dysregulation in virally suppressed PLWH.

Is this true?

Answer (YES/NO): NO